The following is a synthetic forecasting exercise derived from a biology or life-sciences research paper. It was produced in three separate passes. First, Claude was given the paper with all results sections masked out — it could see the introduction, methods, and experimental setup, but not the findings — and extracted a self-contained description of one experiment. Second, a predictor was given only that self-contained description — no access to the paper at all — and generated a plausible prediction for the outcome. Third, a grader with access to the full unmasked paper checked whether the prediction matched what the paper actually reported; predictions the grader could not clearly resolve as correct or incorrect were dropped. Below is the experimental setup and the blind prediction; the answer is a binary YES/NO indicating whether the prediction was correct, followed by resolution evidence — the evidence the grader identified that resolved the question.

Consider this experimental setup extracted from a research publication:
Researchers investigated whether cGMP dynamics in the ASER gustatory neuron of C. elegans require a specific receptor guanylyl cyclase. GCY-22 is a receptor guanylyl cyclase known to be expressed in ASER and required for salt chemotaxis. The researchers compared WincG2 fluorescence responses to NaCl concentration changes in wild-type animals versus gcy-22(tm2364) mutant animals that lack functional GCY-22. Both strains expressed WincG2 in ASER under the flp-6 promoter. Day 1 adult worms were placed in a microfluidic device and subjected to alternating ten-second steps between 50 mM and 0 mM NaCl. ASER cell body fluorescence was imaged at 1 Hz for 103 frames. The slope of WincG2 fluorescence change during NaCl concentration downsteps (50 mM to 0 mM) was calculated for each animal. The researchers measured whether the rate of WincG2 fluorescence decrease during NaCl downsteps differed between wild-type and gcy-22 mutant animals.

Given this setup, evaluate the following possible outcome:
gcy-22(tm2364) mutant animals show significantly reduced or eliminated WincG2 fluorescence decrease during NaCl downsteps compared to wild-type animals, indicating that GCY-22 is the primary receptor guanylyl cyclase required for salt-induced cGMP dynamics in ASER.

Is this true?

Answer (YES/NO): YES